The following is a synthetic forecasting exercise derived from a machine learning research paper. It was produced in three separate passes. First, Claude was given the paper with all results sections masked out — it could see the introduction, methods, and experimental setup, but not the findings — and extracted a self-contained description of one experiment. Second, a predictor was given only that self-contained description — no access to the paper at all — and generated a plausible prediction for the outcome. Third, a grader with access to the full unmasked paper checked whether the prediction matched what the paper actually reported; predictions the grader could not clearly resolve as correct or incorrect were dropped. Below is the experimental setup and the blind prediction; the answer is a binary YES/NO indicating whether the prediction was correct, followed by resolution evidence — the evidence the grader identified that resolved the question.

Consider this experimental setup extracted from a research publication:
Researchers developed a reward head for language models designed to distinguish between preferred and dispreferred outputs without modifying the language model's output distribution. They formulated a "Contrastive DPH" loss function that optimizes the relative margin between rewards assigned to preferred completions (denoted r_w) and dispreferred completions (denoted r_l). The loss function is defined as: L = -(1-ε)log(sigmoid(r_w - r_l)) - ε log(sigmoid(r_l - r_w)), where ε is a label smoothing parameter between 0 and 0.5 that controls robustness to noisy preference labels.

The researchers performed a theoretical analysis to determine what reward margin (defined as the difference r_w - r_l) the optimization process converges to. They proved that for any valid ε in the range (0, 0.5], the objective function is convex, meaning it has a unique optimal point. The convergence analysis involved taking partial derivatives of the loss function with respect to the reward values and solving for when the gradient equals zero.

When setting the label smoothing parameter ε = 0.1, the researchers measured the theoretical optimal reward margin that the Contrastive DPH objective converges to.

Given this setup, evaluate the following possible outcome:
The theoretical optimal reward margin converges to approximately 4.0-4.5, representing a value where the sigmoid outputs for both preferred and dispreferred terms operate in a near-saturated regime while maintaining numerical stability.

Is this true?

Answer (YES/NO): NO